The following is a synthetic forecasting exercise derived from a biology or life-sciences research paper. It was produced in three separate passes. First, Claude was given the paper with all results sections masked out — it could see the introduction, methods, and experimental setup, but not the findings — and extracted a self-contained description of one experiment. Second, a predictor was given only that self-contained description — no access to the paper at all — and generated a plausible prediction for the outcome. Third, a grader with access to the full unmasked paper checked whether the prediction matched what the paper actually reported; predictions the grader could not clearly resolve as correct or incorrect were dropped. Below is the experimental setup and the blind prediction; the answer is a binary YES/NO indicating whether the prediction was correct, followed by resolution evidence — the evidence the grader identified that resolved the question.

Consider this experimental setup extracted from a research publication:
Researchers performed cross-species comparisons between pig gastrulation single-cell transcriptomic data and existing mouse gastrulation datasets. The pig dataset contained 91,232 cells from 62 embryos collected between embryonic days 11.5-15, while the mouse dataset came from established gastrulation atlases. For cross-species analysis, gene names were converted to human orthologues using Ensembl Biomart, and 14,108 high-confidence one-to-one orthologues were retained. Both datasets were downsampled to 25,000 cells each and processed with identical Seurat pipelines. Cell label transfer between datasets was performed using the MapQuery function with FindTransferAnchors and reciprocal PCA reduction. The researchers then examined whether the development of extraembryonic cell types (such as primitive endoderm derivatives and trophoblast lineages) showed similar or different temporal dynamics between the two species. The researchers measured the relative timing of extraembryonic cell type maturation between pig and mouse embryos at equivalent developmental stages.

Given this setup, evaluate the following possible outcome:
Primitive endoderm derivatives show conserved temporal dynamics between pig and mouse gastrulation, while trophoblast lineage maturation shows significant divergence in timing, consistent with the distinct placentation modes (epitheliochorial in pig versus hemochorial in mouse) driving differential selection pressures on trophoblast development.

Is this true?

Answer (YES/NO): NO